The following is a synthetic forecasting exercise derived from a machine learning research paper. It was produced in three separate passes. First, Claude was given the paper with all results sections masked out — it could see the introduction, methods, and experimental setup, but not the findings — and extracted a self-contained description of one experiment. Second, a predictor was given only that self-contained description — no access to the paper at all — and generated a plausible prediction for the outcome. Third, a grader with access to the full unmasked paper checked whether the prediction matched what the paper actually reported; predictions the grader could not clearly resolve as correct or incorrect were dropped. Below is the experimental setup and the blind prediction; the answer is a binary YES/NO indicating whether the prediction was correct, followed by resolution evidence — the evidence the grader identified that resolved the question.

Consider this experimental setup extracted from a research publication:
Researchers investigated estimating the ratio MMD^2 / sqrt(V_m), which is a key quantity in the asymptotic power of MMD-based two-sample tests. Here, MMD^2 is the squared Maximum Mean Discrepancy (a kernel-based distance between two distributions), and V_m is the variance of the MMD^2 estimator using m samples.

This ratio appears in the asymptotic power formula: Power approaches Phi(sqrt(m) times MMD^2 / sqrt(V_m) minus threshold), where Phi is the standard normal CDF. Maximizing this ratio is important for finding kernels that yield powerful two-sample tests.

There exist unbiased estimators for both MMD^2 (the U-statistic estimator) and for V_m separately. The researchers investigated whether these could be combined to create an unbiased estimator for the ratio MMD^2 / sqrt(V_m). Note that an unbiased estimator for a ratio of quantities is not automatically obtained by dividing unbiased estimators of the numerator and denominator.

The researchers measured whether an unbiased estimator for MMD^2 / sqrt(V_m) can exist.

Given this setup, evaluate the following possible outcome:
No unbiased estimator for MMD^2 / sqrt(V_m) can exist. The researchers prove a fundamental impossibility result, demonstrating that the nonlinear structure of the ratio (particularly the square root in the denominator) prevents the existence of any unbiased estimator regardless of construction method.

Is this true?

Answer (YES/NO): YES